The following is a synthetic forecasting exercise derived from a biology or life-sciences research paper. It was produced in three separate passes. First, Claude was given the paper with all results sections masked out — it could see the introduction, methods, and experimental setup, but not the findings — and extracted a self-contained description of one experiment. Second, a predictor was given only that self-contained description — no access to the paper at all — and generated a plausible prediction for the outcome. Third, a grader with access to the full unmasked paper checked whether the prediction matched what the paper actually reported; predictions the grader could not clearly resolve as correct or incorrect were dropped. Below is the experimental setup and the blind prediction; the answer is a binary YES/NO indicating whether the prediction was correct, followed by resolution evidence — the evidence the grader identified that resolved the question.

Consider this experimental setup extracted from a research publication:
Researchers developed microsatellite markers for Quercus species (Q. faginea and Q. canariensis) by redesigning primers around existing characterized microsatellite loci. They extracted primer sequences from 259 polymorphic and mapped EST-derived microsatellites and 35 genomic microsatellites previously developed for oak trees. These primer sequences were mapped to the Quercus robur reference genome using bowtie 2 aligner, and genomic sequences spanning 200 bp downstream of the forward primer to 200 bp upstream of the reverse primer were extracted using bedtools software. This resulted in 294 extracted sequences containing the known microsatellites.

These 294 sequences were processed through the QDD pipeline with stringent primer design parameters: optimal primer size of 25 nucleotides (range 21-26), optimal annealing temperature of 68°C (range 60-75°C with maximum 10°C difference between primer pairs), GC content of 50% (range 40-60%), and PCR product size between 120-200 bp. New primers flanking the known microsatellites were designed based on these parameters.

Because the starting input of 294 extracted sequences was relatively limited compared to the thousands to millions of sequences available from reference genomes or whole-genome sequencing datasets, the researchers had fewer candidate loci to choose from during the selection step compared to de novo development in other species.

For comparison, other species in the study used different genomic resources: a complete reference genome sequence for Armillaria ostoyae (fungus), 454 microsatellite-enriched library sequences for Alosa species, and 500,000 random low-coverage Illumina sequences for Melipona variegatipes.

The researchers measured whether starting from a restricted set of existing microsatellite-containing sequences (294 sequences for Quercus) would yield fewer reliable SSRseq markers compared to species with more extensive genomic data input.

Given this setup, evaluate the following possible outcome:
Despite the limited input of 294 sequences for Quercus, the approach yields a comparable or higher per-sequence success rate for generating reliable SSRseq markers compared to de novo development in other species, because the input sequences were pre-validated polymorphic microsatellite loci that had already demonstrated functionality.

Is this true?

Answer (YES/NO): YES